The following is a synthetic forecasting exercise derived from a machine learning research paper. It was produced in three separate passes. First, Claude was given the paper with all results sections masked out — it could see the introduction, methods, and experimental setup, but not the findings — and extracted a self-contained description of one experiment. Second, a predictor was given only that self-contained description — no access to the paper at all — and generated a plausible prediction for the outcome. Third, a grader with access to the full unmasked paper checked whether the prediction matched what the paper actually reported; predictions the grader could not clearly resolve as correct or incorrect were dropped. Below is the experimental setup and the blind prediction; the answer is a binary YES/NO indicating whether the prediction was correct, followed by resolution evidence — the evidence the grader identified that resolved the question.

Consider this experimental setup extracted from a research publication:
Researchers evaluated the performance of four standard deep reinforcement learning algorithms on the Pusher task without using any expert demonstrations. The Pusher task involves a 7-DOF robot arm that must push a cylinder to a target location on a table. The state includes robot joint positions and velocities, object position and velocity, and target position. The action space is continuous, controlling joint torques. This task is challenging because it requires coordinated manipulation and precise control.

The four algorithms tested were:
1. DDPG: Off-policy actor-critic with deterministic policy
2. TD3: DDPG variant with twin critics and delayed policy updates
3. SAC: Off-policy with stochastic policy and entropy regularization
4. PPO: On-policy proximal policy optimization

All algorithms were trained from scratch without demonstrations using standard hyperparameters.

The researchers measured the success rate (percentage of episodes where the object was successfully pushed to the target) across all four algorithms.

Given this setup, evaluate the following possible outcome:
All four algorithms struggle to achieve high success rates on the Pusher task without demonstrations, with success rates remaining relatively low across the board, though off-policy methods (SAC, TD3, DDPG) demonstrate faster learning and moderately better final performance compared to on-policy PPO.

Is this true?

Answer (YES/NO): NO